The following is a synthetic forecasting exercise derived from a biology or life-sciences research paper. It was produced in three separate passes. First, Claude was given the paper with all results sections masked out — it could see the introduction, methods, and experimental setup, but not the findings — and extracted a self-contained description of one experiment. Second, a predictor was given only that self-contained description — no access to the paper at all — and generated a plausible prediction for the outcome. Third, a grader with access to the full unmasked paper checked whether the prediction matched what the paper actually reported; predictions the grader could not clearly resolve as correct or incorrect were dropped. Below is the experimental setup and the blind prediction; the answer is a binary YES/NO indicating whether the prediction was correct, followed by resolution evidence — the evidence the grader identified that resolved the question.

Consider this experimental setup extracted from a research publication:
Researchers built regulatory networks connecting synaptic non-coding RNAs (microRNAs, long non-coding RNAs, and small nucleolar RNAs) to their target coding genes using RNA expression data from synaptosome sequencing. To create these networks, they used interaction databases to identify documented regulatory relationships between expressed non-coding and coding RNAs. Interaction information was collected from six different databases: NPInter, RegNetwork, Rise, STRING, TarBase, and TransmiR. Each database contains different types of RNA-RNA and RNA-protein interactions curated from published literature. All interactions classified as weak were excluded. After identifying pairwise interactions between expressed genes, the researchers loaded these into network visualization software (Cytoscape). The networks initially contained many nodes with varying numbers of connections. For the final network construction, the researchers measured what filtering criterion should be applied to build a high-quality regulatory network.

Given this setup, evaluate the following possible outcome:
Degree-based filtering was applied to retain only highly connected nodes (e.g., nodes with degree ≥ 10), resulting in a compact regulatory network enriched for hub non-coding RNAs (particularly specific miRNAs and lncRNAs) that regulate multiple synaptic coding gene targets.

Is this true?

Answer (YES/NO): NO